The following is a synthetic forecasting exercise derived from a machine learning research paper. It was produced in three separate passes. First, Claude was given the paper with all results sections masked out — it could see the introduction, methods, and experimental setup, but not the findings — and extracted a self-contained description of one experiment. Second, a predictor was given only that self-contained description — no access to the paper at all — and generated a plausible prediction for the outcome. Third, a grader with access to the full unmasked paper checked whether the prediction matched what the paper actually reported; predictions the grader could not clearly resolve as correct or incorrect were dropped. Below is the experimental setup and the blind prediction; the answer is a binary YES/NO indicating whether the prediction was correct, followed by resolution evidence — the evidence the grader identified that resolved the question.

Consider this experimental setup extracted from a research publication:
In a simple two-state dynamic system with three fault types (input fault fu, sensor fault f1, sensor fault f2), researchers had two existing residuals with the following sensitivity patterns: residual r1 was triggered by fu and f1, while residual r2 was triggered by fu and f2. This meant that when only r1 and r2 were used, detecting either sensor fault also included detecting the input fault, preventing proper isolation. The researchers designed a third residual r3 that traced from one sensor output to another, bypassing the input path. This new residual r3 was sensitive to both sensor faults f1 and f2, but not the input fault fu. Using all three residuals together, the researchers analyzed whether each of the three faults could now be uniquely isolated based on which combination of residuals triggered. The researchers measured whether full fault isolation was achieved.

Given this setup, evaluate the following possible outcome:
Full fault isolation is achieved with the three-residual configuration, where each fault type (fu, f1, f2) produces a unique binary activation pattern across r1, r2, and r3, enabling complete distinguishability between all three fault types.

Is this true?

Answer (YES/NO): YES